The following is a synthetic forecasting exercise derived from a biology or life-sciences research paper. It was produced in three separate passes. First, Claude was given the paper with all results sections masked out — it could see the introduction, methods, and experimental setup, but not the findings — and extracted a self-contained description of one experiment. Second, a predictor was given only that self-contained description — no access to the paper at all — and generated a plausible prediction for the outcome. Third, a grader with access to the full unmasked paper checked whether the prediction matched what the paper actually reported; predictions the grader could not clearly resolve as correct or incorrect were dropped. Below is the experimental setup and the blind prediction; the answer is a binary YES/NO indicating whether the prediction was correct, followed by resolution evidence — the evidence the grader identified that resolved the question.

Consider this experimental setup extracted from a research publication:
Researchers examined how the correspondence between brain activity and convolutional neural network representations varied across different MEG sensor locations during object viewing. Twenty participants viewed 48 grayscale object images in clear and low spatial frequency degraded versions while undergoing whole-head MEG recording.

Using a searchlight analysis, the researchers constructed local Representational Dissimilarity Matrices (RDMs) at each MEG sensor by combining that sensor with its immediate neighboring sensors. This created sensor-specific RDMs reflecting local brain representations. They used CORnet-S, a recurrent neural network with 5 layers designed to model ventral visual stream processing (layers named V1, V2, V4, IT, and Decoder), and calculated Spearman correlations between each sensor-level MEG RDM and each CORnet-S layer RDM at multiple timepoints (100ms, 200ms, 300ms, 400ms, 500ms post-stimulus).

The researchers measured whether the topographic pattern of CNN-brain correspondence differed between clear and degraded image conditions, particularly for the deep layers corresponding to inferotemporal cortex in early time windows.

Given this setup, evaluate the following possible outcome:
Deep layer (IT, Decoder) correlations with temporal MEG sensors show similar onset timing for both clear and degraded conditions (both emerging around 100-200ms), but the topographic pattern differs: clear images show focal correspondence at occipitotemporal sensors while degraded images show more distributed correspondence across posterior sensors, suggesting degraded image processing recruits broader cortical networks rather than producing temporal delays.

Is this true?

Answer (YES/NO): NO